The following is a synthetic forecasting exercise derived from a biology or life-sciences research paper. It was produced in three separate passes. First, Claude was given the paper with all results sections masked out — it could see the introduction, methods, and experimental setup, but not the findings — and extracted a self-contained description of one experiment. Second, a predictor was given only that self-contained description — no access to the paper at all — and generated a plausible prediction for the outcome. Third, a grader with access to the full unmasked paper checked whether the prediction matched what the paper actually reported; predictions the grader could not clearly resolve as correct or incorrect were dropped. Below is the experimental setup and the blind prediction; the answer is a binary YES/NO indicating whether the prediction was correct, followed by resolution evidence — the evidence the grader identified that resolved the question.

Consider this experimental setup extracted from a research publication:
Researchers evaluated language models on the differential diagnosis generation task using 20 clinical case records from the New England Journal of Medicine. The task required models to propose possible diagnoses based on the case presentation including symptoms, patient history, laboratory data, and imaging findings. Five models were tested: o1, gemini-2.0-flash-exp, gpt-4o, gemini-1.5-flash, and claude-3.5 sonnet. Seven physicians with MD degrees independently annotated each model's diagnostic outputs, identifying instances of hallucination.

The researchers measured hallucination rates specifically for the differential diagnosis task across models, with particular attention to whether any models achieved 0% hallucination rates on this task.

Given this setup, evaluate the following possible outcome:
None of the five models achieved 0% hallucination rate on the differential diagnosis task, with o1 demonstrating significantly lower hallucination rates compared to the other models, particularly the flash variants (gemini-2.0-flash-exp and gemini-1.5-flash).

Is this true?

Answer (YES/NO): NO